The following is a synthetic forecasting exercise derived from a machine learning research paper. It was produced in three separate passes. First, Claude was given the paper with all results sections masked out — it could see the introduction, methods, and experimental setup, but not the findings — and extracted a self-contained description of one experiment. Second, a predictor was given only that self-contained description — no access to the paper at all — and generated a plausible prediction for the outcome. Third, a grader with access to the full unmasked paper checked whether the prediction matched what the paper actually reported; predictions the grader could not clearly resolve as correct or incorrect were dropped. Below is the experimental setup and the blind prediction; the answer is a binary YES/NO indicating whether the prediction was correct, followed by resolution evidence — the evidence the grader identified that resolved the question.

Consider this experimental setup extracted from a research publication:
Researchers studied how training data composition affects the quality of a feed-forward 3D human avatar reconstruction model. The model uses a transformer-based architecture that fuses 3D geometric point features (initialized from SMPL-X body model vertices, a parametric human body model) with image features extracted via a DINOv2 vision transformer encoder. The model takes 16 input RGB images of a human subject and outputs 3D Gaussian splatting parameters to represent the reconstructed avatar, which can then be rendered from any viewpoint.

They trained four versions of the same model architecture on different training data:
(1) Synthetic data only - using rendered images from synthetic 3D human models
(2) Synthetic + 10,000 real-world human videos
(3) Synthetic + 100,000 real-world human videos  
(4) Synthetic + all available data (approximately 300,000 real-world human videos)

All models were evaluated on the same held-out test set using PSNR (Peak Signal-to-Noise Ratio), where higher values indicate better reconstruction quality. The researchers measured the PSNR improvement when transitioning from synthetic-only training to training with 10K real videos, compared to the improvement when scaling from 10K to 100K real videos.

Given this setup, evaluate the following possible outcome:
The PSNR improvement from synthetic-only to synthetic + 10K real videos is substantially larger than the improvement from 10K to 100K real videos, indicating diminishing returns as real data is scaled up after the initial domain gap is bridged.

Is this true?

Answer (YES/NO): YES